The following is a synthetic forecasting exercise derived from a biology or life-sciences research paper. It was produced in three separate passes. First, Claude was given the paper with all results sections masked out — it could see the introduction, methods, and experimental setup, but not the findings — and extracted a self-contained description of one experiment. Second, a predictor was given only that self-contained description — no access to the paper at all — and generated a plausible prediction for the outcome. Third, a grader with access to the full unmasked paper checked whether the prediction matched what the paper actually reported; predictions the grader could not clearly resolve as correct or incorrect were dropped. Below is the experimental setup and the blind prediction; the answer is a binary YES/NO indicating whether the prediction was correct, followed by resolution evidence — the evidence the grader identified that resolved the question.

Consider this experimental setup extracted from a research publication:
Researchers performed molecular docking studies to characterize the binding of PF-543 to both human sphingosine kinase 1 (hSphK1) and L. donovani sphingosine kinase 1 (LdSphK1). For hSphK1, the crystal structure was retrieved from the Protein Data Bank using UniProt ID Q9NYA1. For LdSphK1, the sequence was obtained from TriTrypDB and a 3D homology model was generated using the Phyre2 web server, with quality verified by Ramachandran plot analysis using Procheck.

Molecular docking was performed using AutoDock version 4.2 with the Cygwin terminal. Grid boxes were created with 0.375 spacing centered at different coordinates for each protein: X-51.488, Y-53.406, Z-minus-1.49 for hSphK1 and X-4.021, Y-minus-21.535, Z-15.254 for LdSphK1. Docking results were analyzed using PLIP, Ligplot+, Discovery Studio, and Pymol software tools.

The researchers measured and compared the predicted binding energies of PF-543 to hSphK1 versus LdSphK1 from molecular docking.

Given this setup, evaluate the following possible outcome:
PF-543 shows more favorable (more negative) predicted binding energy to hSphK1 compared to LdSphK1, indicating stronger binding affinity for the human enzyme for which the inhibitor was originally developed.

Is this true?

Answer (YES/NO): YES